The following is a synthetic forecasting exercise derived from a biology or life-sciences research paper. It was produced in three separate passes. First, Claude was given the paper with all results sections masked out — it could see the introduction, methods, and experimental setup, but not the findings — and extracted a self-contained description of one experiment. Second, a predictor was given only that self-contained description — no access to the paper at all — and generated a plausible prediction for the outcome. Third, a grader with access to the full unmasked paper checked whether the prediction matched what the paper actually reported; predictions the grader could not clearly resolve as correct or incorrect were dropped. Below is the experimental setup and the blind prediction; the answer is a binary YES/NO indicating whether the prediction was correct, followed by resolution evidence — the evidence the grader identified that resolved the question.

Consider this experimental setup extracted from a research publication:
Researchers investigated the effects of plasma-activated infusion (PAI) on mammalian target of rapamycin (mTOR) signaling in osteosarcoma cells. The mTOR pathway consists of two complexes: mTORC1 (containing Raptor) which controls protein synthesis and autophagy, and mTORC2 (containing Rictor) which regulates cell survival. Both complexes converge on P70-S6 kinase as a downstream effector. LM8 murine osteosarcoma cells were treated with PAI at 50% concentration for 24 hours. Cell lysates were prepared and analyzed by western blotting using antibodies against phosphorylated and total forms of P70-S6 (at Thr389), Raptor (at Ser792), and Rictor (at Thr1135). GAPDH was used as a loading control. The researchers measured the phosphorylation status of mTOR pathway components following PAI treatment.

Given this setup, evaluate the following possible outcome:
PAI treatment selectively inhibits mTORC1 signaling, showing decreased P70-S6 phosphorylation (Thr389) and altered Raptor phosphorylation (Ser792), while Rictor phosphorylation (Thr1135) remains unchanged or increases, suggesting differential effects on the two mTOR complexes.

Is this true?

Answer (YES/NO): NO